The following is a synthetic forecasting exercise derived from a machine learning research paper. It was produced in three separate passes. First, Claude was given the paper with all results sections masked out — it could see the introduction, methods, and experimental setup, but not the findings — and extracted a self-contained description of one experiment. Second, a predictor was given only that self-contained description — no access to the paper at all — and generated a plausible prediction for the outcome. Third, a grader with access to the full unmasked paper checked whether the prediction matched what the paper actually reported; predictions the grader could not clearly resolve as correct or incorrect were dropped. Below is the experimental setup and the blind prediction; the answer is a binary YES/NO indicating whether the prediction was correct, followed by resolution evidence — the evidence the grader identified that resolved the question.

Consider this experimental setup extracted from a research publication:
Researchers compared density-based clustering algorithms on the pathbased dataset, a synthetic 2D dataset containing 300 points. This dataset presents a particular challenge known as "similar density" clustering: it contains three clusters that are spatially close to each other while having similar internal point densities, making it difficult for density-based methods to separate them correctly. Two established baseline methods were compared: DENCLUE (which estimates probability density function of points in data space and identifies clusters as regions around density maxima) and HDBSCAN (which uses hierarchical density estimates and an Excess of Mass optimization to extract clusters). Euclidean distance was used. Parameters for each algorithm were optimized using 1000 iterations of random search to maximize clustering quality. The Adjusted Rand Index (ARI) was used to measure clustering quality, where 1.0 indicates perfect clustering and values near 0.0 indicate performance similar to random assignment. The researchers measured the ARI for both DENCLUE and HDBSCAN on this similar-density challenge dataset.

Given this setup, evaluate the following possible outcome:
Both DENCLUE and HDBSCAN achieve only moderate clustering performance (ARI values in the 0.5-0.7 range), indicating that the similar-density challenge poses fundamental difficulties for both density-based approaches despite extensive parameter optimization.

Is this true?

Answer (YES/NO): NO